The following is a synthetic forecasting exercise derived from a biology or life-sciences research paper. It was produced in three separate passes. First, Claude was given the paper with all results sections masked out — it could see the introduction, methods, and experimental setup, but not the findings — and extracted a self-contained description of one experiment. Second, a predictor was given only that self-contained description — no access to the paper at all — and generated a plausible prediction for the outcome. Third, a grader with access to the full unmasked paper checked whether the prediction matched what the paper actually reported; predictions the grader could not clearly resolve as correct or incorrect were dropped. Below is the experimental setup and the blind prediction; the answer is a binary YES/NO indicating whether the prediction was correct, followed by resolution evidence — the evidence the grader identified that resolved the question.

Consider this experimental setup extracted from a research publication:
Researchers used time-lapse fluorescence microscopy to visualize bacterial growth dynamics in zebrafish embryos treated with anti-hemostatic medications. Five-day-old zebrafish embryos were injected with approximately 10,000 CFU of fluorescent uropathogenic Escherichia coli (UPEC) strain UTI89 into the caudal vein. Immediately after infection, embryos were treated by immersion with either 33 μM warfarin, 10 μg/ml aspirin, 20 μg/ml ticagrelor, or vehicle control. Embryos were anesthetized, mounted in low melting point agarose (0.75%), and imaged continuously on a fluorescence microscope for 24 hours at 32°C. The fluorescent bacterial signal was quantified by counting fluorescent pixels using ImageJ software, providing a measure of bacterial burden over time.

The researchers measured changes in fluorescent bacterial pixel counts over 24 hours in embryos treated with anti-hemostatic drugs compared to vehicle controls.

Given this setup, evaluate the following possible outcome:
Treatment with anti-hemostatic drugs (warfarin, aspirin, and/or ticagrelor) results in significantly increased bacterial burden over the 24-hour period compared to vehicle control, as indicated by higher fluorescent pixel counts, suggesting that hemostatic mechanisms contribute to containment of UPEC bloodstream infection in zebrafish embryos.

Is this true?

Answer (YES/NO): NO